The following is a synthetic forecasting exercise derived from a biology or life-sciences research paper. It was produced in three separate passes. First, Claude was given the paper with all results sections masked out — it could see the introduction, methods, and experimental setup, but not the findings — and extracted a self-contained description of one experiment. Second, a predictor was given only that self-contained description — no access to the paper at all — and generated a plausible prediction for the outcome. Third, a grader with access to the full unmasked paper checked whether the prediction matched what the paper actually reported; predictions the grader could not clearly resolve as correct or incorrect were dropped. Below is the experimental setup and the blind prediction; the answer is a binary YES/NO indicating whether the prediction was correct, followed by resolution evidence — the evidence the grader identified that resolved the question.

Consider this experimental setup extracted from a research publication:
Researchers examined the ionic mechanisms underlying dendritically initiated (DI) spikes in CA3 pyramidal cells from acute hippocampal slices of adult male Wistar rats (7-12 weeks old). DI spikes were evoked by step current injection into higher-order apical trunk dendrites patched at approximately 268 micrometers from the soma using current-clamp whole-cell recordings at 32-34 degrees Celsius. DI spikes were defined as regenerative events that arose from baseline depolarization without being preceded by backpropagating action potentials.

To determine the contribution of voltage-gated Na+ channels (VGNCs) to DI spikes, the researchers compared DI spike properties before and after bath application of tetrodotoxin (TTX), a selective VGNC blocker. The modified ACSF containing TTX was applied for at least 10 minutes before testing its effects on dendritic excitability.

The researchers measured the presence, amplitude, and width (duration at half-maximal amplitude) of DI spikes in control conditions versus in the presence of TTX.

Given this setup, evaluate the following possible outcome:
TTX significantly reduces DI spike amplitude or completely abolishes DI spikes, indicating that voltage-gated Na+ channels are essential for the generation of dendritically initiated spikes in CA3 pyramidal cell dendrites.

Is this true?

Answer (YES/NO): NO